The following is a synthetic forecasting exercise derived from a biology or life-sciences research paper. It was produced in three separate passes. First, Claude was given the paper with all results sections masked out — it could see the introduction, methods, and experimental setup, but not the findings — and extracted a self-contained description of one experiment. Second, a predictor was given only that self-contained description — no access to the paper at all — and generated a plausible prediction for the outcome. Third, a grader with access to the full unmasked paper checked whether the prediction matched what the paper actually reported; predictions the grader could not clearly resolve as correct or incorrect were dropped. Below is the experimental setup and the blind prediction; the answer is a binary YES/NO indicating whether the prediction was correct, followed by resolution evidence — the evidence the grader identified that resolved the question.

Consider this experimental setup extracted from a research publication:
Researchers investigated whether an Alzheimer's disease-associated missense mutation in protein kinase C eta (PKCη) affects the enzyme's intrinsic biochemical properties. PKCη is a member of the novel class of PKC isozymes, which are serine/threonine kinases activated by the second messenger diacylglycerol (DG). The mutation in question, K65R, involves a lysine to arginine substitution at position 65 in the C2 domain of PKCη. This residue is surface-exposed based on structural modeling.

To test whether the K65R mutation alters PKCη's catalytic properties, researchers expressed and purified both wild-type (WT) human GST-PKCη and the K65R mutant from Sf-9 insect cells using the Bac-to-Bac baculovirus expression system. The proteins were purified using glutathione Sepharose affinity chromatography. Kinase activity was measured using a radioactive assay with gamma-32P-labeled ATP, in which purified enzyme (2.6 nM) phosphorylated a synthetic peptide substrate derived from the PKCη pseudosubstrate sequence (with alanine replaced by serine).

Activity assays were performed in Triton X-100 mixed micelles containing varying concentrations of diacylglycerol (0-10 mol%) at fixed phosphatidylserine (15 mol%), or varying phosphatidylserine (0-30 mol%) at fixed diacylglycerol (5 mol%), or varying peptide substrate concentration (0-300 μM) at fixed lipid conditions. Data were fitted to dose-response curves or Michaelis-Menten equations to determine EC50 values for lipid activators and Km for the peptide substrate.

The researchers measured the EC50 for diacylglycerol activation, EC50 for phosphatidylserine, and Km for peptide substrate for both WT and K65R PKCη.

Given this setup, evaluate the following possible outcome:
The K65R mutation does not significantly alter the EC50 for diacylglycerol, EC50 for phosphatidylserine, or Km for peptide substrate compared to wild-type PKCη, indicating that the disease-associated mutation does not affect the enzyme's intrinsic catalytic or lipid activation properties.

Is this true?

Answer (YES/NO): YES